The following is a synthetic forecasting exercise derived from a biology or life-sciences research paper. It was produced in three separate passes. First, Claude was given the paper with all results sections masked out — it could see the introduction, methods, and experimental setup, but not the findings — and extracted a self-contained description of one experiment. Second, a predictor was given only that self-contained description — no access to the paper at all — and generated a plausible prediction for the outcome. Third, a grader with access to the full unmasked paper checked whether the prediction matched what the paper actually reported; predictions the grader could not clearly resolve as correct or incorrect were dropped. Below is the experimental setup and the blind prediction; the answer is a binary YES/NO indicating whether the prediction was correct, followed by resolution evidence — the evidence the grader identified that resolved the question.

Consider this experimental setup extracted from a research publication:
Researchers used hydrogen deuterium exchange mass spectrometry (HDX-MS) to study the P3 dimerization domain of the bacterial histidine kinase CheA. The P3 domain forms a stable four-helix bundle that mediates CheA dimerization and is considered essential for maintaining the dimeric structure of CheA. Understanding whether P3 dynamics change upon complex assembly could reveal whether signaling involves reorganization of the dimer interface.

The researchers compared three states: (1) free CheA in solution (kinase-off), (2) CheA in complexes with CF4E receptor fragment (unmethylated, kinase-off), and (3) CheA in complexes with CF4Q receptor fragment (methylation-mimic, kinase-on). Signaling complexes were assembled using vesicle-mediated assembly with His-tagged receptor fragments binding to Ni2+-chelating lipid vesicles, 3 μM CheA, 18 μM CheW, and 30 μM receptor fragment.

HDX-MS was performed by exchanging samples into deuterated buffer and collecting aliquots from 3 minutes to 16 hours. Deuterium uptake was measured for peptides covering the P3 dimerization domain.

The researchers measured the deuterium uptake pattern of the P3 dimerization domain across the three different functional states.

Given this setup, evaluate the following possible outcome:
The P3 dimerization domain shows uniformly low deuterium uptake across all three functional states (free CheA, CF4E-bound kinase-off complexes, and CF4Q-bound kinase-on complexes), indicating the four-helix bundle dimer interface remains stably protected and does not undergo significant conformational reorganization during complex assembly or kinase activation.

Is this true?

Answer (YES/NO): NO